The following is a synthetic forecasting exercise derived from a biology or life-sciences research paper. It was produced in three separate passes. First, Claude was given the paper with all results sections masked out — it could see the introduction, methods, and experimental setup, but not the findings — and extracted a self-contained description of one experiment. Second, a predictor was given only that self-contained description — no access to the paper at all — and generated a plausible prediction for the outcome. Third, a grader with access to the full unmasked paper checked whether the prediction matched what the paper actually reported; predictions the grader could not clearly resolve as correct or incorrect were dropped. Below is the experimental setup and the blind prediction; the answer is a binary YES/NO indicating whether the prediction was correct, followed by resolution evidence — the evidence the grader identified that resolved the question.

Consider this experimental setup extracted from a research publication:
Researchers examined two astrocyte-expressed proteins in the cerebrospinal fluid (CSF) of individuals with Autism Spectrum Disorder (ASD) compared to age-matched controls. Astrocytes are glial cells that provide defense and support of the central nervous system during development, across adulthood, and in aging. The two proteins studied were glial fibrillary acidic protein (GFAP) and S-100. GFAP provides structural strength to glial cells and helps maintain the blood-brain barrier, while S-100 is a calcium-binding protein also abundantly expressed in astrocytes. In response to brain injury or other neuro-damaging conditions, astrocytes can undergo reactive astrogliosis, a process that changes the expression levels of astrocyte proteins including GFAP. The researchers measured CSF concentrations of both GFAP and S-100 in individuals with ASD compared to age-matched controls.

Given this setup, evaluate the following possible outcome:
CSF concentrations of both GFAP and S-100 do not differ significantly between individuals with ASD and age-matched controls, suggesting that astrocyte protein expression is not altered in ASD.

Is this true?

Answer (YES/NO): NO